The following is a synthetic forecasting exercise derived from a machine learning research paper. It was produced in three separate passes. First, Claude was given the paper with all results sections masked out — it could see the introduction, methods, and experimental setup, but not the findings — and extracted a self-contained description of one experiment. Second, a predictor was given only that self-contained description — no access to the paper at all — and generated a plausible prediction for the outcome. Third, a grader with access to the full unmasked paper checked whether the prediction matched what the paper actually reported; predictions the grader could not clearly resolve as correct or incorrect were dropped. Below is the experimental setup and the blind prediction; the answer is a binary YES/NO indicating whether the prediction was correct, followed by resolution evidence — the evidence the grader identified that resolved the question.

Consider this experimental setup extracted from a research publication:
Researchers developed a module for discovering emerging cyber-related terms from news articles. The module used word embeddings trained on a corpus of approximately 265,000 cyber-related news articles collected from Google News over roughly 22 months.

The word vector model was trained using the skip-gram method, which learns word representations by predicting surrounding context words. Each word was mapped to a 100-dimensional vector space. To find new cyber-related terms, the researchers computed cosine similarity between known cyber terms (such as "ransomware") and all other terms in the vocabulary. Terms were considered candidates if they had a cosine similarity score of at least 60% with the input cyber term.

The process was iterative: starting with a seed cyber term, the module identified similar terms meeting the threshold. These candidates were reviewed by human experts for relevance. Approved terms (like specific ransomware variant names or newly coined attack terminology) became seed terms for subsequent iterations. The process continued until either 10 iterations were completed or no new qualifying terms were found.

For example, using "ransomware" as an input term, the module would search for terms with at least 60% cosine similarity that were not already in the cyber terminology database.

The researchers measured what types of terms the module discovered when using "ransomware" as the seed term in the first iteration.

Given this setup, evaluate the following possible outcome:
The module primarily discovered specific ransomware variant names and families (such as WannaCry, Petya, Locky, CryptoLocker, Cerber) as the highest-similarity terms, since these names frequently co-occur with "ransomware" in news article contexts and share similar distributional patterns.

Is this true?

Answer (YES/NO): NO